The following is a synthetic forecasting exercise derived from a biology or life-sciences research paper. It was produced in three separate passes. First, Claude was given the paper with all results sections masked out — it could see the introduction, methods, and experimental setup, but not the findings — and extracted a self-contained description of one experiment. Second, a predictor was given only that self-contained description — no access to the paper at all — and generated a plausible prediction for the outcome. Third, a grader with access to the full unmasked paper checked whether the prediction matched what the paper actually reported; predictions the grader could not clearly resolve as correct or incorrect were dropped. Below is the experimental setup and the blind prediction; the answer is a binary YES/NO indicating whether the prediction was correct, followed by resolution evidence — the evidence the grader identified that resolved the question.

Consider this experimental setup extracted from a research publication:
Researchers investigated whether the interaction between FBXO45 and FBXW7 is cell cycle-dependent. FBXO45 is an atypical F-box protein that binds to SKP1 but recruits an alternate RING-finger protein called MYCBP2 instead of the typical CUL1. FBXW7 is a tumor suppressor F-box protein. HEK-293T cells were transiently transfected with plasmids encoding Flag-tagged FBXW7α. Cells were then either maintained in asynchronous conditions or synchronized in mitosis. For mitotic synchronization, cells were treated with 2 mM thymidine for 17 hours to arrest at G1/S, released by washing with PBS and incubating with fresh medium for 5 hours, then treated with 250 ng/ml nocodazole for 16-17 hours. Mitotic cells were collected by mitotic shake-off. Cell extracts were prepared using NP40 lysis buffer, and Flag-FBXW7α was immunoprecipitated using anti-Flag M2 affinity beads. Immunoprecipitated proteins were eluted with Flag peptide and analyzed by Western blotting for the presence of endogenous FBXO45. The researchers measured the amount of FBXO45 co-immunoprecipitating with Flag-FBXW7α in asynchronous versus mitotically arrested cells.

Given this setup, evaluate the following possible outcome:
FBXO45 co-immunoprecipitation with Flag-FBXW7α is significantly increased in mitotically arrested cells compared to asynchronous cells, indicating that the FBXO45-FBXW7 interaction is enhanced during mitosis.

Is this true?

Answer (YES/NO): YES